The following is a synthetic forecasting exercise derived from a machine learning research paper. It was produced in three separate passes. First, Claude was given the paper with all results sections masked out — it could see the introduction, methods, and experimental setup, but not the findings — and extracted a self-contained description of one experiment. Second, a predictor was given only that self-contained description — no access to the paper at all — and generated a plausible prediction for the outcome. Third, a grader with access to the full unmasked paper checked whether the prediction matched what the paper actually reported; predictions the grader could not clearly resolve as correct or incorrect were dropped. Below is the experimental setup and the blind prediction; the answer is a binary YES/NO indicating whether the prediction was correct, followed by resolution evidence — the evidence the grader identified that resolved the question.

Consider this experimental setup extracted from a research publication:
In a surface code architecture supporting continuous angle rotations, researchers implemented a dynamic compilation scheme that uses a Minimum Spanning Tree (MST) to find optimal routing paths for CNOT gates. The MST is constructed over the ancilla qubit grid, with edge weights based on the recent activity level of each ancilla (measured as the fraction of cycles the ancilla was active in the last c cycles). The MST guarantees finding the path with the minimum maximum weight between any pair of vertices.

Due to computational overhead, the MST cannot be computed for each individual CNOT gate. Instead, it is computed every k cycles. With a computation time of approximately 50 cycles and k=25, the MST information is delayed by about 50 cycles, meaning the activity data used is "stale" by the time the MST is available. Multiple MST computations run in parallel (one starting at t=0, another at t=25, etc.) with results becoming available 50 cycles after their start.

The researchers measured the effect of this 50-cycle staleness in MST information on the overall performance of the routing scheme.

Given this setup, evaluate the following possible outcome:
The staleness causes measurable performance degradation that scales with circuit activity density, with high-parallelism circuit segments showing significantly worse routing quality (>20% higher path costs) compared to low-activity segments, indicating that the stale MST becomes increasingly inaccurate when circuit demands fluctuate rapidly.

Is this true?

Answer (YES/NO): NO